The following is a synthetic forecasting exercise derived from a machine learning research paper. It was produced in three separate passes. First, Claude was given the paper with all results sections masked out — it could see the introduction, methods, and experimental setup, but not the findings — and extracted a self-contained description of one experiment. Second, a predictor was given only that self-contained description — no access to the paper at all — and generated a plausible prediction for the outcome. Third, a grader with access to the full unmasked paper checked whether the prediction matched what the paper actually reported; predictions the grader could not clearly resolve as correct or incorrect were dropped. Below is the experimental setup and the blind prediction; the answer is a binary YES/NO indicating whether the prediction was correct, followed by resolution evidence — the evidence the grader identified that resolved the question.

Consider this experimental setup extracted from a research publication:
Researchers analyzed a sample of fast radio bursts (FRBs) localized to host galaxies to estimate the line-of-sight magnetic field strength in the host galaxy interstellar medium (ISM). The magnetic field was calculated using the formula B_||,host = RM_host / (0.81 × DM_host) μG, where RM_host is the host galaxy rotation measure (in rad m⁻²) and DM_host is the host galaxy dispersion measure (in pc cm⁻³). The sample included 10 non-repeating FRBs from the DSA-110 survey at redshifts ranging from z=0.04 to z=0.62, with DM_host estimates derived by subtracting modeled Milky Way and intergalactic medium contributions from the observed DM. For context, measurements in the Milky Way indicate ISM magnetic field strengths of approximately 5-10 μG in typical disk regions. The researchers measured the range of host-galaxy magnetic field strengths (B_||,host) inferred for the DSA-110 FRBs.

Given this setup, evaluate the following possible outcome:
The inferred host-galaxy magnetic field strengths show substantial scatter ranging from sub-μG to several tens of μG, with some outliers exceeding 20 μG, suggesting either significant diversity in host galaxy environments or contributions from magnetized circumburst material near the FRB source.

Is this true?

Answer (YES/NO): NO